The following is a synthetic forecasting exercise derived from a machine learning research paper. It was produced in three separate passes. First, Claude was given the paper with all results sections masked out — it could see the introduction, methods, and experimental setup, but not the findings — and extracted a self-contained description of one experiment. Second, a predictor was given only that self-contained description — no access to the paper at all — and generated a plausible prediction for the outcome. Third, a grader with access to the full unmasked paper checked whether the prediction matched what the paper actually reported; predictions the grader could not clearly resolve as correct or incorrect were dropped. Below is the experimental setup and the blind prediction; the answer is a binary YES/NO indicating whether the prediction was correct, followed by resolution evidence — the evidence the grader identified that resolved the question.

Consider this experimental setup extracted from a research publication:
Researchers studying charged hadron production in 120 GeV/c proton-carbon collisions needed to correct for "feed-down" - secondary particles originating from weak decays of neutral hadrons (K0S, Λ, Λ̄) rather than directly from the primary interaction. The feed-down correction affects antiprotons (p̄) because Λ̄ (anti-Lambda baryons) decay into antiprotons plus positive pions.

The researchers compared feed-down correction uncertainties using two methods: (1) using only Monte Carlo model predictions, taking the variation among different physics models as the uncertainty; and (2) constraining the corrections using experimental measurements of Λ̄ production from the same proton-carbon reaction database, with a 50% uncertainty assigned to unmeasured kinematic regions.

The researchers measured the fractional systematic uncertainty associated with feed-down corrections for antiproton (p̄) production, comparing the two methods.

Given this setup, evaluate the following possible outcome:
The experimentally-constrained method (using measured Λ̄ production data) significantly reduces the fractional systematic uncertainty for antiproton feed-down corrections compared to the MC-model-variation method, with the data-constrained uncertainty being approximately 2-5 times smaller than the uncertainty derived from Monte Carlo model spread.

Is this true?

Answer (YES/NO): NO